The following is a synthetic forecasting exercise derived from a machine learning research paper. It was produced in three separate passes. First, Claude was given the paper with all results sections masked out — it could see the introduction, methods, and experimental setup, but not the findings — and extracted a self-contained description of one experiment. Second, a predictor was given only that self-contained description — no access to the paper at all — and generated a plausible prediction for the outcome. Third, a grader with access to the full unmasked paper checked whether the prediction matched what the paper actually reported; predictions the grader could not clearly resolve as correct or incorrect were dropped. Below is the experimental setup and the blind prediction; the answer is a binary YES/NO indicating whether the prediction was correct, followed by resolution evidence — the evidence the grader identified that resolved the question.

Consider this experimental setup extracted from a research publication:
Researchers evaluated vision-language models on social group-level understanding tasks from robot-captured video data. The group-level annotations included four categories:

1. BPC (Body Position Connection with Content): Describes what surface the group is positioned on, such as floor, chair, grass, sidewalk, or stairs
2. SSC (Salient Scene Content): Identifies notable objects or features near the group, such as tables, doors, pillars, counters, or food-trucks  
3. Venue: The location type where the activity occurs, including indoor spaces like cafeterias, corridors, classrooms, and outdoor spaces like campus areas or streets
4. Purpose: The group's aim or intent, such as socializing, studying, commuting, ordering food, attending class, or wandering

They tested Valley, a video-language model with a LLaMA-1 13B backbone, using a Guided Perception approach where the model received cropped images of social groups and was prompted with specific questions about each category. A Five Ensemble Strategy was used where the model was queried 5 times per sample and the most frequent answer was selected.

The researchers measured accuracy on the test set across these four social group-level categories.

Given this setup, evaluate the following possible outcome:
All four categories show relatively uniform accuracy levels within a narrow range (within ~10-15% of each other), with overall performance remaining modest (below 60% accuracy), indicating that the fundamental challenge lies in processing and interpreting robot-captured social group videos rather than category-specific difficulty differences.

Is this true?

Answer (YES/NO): NO